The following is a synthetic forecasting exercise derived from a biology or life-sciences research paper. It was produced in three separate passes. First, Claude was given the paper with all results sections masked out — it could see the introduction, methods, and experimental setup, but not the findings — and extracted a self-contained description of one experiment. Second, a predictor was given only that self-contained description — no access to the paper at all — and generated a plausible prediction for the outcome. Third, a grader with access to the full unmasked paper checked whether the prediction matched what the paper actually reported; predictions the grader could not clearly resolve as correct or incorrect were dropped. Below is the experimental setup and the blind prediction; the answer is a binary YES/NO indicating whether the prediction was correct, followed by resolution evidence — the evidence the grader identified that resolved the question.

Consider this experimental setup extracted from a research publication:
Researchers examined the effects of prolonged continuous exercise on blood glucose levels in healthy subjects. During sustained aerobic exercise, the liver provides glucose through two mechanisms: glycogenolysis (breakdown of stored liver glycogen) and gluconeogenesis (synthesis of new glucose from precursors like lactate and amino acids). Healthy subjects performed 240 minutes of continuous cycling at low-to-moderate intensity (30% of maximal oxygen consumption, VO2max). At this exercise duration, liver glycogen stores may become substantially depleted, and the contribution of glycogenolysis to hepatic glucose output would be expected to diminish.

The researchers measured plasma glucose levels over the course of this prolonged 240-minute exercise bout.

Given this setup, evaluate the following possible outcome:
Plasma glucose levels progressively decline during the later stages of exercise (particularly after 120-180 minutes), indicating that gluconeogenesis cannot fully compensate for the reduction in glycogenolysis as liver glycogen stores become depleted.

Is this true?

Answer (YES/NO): YES